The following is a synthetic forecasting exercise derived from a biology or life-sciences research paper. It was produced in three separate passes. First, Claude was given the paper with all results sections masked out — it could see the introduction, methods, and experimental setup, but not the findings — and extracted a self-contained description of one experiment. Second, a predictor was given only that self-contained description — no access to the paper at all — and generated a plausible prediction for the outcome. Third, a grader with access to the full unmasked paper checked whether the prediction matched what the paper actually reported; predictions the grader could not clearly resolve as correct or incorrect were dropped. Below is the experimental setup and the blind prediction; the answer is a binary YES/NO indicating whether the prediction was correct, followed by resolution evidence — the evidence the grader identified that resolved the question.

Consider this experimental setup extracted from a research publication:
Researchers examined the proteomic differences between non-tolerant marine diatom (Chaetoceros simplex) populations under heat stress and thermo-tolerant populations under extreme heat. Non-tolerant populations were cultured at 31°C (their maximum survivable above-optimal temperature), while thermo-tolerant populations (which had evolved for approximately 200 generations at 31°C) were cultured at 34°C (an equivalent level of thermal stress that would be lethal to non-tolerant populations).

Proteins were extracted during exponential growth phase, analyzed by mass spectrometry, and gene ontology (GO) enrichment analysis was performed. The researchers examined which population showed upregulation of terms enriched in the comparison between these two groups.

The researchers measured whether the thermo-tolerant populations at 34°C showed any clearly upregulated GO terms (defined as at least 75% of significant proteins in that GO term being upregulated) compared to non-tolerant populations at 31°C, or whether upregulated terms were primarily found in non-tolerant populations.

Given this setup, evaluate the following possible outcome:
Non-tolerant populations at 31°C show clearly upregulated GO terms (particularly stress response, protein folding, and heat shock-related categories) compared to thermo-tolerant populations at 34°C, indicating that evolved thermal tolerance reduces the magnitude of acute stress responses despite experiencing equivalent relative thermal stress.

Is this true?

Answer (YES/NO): NO